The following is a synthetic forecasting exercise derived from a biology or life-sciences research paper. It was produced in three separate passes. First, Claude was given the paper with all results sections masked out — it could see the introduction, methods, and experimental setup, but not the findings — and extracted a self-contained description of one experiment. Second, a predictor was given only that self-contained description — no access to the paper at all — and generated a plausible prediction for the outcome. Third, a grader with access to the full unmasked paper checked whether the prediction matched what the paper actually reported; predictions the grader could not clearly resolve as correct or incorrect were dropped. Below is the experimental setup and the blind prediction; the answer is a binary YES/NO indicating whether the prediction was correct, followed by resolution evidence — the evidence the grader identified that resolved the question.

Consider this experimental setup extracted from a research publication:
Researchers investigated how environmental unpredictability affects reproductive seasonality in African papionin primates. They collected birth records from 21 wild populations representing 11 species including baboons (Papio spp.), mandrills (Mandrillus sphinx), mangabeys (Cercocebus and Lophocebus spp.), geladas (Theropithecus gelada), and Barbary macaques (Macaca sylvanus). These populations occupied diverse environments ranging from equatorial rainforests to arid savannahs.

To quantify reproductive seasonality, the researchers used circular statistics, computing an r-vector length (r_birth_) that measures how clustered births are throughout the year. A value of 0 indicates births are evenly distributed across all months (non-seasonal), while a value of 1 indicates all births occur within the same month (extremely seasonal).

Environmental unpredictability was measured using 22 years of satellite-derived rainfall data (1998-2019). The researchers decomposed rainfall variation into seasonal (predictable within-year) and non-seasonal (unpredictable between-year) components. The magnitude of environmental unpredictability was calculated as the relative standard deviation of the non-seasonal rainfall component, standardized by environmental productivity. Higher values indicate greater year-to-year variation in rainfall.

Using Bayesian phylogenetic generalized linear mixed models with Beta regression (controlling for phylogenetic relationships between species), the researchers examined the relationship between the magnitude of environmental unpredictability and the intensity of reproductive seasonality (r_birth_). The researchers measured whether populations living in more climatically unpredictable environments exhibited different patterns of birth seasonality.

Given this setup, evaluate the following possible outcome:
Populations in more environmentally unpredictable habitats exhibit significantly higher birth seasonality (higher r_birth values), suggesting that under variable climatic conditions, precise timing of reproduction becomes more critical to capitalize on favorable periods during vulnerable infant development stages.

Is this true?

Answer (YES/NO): NO